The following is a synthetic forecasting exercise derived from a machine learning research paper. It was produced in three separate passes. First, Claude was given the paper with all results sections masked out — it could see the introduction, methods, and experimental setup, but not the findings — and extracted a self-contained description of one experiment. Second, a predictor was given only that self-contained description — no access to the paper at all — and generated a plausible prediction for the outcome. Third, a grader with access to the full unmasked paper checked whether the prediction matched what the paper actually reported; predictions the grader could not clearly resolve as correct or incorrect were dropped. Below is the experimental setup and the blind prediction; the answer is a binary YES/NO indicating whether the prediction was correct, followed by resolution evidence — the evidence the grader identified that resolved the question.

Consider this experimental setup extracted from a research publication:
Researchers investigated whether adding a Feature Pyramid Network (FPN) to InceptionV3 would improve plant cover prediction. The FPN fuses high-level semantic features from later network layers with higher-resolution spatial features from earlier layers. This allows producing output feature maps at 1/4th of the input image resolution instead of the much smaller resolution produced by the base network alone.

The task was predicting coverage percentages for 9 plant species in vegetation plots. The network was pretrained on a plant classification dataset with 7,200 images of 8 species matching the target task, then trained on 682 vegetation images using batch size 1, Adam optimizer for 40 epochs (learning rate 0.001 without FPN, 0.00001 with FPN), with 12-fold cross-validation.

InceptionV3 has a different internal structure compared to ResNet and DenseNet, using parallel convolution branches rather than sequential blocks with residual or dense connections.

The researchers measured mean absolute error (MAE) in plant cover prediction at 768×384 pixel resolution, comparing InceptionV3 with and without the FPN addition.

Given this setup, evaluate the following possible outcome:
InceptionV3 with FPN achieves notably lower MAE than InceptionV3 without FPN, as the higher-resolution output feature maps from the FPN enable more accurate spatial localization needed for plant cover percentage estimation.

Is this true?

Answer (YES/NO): NO